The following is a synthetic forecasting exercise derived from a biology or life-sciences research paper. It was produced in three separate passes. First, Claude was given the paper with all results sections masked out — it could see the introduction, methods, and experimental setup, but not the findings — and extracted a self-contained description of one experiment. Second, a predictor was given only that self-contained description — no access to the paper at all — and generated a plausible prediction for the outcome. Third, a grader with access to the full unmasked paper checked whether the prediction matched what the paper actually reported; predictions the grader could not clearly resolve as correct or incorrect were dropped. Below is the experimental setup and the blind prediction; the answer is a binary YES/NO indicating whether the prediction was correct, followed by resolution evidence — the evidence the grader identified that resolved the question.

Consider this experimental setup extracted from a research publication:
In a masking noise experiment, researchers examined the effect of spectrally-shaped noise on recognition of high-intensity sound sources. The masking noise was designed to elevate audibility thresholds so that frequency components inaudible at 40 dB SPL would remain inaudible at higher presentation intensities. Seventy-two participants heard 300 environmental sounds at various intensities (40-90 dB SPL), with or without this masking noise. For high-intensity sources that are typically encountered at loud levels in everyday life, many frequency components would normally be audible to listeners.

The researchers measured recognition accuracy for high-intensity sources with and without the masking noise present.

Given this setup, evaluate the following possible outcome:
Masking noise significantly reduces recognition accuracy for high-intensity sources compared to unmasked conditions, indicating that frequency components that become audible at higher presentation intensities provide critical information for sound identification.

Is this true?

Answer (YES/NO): YES